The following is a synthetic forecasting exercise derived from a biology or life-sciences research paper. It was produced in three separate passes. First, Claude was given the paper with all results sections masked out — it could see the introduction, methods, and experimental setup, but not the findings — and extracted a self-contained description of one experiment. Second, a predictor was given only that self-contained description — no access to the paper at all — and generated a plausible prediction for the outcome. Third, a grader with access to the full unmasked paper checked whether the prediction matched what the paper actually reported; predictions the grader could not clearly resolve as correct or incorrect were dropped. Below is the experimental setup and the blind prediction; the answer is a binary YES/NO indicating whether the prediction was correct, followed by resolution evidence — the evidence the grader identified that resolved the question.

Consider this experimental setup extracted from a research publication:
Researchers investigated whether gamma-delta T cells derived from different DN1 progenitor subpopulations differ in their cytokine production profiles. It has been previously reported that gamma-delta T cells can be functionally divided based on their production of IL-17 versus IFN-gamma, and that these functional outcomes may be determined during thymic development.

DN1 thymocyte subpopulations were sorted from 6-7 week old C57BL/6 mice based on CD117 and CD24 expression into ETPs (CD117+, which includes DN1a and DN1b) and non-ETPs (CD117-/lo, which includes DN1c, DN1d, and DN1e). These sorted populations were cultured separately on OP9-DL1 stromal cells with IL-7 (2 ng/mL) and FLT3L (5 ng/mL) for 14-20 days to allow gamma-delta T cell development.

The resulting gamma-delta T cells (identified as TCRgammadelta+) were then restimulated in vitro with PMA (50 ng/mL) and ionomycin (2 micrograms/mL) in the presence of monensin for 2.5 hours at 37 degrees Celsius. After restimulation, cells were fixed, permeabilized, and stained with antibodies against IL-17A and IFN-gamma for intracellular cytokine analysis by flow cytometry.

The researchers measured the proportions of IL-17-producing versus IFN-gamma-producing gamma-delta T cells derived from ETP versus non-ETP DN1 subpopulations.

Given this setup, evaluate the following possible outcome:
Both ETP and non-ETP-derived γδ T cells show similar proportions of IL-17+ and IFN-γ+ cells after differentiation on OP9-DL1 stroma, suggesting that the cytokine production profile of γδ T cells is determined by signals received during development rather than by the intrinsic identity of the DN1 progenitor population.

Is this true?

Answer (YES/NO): NO